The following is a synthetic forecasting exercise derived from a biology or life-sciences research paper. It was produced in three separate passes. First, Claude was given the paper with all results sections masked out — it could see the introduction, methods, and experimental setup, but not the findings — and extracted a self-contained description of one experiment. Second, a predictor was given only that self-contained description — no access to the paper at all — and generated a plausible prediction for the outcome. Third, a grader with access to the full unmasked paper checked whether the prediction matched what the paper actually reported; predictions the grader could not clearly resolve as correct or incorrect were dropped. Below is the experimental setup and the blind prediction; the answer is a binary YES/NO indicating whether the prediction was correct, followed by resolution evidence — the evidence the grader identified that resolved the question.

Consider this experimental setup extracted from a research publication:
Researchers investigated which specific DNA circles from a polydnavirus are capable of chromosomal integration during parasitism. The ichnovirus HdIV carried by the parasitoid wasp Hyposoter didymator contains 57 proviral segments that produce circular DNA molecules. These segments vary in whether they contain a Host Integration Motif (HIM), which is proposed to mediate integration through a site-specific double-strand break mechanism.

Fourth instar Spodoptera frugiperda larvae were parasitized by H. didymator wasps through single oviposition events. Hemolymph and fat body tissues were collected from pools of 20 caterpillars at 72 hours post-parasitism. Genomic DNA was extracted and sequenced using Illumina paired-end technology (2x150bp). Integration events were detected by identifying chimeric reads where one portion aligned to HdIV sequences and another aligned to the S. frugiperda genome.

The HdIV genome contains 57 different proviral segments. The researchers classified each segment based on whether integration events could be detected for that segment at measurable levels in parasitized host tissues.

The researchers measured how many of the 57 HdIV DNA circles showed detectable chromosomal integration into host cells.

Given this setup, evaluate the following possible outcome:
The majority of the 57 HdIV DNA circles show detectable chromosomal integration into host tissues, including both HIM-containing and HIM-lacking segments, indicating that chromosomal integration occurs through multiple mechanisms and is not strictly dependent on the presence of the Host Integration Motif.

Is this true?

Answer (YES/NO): NO